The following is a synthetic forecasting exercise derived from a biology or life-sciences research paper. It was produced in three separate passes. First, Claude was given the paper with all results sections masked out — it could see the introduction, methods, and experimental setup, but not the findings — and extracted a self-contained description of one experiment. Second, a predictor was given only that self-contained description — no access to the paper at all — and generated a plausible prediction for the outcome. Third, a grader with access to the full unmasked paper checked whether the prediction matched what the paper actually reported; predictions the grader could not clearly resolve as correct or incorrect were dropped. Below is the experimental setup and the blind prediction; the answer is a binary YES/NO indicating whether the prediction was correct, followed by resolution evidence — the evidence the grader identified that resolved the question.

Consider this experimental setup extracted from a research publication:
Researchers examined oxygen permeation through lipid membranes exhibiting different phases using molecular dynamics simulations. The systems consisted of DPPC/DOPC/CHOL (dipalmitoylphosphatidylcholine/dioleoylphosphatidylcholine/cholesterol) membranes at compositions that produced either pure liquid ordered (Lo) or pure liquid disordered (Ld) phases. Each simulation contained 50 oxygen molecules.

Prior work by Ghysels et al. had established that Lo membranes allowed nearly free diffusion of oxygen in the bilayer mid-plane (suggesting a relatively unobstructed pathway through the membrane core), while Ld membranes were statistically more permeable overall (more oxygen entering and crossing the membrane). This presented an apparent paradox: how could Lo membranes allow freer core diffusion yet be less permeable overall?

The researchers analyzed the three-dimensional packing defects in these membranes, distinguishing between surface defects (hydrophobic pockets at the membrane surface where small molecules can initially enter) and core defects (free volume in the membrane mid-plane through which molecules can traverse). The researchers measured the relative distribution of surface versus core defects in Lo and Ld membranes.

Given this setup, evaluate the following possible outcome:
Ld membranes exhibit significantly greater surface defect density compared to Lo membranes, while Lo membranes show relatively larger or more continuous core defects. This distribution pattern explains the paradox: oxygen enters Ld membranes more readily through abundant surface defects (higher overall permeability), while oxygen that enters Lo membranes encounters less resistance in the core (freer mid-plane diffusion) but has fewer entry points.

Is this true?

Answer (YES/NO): YES